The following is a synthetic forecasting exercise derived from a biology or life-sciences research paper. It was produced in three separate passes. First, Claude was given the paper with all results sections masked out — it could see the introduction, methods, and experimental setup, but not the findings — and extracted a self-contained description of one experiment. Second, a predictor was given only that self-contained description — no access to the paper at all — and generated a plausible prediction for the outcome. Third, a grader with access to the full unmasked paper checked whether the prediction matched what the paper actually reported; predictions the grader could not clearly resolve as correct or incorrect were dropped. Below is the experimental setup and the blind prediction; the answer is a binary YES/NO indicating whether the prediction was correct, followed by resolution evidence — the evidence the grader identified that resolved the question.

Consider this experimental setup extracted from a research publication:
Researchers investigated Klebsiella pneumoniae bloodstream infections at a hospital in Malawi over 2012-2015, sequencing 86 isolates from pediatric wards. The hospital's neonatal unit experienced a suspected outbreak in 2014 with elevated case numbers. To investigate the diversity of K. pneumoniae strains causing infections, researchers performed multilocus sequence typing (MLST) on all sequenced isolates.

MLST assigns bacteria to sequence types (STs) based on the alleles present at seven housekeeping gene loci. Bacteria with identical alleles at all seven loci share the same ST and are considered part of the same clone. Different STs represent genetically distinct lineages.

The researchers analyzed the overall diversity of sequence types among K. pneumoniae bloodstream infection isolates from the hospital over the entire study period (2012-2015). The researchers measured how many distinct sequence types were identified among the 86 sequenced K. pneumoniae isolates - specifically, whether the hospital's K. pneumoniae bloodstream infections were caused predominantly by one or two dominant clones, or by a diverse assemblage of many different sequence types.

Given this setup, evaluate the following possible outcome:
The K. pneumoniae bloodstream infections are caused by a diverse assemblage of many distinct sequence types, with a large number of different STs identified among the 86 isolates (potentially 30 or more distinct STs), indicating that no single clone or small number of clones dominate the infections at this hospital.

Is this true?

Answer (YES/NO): NO